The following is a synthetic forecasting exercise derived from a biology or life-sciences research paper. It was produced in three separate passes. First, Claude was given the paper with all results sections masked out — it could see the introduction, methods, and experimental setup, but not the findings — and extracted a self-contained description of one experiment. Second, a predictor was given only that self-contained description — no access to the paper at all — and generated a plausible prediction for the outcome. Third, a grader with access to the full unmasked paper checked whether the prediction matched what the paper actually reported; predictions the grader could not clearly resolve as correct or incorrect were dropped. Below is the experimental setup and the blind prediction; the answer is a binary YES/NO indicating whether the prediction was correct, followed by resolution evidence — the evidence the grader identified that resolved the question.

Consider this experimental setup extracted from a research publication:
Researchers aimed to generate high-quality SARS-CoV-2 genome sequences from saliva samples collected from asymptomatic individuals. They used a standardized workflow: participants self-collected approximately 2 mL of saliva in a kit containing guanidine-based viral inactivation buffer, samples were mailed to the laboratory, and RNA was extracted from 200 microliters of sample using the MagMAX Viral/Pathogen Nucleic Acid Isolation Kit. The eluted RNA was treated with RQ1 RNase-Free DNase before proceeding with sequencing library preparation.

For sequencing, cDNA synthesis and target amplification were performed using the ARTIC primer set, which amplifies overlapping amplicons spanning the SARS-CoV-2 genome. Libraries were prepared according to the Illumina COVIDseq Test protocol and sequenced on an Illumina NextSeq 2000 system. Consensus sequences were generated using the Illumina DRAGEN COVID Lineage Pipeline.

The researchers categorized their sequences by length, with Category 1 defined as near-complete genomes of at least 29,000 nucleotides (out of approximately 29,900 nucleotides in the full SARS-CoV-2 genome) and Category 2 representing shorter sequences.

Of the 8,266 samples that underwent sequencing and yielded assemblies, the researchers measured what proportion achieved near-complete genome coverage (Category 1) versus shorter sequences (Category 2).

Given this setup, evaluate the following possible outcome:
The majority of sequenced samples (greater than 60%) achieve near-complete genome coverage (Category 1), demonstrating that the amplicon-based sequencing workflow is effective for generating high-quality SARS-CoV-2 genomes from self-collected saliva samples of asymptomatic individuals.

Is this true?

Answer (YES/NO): NO